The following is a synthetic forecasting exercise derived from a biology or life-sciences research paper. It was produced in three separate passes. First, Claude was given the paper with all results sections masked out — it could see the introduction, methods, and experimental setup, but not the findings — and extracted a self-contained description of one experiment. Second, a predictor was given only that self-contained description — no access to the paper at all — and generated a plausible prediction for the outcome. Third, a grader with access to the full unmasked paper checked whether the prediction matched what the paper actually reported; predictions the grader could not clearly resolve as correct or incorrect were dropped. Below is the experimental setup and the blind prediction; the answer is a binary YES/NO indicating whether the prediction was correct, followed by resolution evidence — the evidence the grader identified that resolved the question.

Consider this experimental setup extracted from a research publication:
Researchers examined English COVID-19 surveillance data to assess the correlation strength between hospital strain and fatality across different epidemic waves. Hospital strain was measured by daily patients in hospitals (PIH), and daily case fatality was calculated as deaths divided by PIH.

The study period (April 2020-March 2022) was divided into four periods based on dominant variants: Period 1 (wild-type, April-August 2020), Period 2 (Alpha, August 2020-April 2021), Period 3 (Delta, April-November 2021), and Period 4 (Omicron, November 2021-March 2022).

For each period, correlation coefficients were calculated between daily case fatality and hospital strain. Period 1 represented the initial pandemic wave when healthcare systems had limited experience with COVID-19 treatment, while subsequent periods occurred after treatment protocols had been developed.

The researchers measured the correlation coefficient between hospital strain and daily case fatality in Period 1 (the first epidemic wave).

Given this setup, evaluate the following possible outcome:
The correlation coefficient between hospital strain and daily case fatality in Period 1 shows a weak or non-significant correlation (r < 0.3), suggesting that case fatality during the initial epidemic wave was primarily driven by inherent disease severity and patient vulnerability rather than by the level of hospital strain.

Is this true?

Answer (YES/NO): NO